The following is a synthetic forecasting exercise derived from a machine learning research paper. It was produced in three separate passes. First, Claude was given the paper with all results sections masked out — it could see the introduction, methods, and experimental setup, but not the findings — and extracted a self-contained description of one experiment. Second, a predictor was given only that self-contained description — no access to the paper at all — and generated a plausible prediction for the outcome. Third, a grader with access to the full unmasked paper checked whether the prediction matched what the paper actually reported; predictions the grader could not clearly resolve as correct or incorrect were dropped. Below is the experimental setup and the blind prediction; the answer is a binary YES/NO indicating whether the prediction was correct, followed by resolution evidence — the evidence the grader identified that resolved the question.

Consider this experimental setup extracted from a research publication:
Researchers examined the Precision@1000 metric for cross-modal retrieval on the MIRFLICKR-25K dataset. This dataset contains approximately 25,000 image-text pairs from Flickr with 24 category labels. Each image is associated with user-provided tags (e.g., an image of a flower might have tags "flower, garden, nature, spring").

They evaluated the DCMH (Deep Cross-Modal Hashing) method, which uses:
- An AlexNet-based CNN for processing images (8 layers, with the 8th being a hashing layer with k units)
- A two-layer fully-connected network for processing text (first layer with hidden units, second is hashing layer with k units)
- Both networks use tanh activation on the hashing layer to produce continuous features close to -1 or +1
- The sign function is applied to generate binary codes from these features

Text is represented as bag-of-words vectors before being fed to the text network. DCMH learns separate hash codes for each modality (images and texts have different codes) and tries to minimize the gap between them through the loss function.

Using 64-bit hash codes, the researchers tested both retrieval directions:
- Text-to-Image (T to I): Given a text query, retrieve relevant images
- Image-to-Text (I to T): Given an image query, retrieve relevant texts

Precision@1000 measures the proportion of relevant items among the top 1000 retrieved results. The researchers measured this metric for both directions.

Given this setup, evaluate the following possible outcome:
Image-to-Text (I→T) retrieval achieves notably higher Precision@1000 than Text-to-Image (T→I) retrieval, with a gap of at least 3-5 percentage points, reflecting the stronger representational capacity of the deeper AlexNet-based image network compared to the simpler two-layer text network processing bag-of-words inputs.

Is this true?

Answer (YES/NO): NO